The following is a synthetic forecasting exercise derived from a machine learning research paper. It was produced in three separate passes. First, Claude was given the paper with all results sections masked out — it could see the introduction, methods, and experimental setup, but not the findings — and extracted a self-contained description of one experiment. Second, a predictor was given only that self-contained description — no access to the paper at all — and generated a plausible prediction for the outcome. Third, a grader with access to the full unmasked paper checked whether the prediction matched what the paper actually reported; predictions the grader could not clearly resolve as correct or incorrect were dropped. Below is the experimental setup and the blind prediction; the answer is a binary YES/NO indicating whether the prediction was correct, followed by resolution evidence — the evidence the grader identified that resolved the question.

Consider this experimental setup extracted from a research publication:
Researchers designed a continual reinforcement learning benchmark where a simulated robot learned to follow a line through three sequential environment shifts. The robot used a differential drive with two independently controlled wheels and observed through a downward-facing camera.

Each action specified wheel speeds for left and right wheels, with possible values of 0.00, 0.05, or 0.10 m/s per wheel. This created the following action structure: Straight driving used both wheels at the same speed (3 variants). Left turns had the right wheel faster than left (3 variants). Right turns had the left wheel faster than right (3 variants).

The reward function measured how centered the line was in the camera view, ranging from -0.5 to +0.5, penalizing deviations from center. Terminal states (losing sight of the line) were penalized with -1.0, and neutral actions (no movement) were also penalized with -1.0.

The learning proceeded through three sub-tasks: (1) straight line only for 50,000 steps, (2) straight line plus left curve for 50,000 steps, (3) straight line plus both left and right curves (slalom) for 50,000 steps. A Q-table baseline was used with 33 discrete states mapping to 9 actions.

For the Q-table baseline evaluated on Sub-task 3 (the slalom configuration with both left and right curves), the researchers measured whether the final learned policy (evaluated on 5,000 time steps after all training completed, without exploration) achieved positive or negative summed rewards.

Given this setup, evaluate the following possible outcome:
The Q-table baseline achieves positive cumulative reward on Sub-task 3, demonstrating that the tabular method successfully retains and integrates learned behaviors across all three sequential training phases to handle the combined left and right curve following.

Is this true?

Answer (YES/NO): YES